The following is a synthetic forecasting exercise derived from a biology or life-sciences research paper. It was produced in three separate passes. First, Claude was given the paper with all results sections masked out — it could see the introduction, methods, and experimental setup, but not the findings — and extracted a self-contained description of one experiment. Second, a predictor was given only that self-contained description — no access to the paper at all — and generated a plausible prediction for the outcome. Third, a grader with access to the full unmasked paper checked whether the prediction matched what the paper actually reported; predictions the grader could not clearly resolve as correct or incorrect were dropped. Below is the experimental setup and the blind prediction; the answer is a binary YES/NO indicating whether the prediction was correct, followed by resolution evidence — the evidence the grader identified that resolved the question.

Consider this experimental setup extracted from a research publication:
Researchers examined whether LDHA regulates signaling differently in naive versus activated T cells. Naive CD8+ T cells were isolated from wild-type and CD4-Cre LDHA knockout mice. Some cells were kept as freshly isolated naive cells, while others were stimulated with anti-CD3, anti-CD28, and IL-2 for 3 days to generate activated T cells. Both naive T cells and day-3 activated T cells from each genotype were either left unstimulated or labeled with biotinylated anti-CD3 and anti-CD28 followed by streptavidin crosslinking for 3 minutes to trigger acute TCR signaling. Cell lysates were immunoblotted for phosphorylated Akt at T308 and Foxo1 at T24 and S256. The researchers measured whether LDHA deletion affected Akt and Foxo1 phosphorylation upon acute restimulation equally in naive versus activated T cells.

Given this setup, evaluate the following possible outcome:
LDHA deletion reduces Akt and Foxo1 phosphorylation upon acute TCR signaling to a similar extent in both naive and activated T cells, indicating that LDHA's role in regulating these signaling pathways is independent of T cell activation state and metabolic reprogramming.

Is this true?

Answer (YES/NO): NO